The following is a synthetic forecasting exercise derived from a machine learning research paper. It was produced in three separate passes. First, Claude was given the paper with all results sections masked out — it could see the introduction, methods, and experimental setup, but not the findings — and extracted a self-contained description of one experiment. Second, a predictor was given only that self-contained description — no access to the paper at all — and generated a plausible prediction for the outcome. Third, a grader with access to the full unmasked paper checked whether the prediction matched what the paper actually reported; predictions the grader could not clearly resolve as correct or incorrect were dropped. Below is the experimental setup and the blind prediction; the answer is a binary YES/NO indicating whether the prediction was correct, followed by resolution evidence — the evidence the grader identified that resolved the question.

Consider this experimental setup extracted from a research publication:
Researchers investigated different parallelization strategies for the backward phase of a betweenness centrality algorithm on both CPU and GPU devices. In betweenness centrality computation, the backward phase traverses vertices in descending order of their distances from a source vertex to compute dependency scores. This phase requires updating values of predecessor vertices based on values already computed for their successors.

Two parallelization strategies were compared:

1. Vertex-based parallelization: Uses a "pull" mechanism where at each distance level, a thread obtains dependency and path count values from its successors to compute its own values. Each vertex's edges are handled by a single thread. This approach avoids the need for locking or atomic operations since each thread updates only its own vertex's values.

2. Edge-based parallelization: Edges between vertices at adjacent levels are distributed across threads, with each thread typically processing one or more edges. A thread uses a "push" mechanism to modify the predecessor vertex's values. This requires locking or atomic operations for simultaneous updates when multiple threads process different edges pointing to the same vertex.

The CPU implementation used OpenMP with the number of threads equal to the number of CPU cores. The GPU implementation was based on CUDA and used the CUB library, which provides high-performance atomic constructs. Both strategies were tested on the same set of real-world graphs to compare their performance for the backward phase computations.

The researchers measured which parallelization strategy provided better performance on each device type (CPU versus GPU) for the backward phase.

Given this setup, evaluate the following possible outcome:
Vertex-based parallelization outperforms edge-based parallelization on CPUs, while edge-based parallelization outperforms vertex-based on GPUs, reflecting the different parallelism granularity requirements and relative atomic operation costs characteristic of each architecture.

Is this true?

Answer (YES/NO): YES